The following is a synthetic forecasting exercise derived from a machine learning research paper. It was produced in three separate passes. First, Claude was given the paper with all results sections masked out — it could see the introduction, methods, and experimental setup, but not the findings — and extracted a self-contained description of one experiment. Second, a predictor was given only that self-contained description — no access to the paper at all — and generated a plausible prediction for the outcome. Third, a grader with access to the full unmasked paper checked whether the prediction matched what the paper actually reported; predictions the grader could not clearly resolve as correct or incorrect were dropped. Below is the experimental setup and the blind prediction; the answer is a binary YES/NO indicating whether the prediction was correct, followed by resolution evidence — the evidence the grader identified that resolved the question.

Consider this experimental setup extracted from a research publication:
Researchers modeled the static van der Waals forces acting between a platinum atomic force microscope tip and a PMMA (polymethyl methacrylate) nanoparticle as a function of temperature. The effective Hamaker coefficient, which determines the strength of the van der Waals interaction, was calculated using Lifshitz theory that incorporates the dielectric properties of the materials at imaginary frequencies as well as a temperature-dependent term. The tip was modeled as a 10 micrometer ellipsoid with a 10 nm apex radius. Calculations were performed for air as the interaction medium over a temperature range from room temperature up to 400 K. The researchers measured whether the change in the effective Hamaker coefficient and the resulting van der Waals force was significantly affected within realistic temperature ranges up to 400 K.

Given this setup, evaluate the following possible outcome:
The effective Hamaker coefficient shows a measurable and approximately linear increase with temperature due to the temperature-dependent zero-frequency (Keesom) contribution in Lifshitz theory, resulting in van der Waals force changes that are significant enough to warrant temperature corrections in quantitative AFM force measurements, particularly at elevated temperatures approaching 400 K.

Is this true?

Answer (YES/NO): NO